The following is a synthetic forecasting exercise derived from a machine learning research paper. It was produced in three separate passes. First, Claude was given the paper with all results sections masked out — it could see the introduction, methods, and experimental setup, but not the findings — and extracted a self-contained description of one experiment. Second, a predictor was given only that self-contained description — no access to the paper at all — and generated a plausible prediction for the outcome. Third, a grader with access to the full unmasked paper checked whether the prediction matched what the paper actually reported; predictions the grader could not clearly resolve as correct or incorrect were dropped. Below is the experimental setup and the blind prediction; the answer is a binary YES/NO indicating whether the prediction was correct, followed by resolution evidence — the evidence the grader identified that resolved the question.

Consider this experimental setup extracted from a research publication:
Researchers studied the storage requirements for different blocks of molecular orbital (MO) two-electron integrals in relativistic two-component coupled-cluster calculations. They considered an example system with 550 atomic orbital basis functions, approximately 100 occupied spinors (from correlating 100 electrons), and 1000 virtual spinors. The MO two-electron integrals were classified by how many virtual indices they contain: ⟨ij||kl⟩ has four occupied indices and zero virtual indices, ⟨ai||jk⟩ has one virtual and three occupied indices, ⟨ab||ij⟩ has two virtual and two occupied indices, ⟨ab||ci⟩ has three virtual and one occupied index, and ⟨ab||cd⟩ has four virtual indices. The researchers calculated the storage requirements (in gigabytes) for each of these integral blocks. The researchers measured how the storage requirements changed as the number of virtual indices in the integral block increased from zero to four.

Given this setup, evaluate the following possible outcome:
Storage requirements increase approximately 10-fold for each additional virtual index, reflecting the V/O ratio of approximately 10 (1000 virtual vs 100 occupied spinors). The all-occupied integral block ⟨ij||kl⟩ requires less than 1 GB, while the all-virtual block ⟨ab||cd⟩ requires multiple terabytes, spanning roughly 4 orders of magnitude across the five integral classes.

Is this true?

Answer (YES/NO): NO